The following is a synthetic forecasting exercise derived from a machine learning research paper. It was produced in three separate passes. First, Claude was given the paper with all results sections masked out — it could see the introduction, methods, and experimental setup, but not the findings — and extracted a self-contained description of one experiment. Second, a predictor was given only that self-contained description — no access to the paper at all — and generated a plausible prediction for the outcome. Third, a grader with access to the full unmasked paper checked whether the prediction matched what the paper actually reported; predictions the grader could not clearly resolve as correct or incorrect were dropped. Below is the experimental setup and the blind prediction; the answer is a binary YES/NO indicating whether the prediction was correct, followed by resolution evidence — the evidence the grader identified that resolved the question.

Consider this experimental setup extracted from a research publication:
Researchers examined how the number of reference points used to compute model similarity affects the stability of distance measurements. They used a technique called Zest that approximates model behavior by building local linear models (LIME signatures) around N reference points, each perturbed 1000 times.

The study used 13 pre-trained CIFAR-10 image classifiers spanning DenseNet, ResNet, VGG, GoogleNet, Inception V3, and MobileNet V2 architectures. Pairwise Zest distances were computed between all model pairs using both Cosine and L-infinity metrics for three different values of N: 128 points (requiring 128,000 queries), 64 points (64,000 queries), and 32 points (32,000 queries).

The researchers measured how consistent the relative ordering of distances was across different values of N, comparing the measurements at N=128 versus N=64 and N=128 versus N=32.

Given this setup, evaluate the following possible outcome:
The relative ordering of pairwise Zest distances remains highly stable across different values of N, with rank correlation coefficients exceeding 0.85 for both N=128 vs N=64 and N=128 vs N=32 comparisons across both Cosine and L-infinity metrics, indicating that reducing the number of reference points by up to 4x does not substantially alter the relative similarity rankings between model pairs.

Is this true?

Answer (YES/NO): NO